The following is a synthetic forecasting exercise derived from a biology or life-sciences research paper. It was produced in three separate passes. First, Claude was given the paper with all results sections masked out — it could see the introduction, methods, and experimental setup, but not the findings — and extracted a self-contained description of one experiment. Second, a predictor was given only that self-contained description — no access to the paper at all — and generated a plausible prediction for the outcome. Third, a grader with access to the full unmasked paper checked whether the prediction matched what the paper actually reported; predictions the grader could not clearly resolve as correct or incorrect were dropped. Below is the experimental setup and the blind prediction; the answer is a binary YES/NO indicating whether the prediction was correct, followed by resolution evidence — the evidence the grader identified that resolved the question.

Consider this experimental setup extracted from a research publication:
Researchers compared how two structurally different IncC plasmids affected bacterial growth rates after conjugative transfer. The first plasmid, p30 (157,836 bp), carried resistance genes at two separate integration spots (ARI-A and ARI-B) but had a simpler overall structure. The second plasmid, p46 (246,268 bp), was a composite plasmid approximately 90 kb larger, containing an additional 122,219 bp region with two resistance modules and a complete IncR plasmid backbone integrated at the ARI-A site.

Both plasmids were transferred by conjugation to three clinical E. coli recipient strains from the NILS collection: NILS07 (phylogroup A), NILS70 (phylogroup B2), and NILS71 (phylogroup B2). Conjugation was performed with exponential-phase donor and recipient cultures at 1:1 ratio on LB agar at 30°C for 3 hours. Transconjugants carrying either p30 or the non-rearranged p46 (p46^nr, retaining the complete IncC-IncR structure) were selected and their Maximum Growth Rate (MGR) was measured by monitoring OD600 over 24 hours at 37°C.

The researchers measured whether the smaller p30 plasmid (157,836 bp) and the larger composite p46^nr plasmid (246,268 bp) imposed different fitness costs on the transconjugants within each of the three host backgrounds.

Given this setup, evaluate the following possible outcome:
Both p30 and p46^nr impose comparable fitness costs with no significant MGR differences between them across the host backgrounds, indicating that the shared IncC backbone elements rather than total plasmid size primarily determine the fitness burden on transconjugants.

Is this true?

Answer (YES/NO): YES